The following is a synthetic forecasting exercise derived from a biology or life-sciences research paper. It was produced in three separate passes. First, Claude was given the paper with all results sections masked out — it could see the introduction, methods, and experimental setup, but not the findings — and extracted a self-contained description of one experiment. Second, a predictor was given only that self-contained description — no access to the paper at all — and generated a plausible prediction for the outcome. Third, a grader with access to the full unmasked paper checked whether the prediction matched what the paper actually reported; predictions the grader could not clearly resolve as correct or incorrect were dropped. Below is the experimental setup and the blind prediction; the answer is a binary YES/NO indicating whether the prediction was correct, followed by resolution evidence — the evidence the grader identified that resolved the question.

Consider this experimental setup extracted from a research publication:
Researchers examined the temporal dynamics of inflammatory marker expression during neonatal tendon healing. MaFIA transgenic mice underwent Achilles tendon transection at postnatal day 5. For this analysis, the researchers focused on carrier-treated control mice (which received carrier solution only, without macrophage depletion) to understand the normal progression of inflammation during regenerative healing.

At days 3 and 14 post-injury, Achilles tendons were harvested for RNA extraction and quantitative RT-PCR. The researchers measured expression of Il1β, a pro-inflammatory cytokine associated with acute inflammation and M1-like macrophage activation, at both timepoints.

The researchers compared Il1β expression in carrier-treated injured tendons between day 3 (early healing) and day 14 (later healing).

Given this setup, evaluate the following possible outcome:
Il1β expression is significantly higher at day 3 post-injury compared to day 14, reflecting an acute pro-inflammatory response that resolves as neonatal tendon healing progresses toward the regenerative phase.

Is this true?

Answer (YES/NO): NO